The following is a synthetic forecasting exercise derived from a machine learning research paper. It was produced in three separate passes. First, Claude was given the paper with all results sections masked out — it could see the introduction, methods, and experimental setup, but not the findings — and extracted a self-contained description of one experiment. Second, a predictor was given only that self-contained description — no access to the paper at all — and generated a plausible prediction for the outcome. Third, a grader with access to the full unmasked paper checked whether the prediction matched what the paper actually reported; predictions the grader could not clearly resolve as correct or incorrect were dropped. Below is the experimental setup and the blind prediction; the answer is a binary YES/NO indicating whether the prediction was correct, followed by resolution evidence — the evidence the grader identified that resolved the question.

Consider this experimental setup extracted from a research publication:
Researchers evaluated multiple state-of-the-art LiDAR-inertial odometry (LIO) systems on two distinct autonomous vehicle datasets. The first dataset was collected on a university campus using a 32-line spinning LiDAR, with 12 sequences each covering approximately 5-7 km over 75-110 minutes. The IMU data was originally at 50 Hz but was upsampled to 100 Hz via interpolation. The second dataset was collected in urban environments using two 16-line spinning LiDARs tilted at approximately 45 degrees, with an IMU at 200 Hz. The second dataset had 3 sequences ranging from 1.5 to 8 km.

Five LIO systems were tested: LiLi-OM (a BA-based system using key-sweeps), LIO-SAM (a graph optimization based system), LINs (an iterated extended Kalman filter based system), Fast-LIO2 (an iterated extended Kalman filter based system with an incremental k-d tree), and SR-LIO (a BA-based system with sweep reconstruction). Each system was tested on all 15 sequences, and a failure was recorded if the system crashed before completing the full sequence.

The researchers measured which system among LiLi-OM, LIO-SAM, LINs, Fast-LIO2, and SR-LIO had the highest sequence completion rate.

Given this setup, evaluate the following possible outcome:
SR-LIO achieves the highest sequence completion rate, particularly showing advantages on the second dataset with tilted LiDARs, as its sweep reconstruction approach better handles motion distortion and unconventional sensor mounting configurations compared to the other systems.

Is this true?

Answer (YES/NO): NO